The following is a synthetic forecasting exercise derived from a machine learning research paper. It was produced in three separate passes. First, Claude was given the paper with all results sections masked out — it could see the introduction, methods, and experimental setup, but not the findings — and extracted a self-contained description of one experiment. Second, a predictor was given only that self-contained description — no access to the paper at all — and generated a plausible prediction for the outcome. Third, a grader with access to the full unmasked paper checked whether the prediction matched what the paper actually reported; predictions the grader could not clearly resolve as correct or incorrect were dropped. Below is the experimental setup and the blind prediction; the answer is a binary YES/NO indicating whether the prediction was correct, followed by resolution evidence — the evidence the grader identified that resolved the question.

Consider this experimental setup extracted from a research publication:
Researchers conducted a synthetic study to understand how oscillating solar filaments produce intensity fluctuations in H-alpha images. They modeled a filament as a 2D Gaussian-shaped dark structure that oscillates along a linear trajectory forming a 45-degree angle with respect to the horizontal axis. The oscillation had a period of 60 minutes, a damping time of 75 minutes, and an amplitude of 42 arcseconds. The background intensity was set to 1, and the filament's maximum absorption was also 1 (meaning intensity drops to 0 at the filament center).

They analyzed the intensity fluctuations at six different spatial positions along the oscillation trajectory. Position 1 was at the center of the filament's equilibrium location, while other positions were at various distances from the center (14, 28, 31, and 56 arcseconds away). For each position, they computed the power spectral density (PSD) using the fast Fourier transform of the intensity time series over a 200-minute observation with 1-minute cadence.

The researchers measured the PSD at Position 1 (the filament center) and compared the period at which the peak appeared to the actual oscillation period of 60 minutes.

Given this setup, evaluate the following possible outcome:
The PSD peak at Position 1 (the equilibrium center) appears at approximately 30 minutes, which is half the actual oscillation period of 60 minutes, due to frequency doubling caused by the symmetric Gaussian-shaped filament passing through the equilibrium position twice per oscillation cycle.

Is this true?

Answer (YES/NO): YES